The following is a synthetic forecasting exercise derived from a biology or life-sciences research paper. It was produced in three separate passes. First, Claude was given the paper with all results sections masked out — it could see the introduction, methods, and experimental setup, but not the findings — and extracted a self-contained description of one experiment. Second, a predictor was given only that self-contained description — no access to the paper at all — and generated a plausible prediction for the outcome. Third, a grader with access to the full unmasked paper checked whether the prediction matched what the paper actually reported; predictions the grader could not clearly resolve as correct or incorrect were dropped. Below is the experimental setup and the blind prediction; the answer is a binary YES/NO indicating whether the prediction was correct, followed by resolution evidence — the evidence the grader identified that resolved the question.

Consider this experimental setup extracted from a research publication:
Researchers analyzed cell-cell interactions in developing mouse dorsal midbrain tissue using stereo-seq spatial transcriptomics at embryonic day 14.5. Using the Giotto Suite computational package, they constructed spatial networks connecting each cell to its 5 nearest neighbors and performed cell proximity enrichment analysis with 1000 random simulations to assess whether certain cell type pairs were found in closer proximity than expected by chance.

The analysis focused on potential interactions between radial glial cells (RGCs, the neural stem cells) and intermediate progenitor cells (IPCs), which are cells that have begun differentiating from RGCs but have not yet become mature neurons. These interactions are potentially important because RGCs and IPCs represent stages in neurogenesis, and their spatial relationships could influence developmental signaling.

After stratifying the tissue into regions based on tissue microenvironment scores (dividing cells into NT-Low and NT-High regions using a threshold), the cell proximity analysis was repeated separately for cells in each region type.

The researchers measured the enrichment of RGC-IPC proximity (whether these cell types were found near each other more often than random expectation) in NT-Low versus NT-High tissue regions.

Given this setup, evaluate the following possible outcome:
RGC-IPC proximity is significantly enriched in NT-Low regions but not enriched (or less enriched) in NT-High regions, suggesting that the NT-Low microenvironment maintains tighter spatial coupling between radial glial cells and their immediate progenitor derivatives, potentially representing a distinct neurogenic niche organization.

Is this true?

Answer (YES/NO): NO